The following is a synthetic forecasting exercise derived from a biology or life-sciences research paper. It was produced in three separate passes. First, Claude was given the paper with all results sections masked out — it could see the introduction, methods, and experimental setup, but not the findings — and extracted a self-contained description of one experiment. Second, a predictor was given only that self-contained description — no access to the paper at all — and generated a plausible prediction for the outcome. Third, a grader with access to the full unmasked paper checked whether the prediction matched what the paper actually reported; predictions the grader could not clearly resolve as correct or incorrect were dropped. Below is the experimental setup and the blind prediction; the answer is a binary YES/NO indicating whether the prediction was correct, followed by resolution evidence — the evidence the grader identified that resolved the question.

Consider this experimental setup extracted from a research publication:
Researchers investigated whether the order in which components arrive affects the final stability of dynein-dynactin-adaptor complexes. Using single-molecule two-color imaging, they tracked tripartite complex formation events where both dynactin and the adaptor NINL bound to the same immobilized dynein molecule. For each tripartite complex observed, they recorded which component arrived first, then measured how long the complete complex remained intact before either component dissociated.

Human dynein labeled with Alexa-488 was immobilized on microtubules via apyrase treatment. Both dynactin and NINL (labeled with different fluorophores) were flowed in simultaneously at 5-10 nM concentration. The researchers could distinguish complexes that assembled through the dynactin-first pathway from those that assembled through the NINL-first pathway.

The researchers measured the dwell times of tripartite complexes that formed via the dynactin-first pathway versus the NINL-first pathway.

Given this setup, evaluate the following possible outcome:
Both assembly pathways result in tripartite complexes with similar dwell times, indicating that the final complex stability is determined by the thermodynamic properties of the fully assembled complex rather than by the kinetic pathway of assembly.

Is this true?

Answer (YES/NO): NO